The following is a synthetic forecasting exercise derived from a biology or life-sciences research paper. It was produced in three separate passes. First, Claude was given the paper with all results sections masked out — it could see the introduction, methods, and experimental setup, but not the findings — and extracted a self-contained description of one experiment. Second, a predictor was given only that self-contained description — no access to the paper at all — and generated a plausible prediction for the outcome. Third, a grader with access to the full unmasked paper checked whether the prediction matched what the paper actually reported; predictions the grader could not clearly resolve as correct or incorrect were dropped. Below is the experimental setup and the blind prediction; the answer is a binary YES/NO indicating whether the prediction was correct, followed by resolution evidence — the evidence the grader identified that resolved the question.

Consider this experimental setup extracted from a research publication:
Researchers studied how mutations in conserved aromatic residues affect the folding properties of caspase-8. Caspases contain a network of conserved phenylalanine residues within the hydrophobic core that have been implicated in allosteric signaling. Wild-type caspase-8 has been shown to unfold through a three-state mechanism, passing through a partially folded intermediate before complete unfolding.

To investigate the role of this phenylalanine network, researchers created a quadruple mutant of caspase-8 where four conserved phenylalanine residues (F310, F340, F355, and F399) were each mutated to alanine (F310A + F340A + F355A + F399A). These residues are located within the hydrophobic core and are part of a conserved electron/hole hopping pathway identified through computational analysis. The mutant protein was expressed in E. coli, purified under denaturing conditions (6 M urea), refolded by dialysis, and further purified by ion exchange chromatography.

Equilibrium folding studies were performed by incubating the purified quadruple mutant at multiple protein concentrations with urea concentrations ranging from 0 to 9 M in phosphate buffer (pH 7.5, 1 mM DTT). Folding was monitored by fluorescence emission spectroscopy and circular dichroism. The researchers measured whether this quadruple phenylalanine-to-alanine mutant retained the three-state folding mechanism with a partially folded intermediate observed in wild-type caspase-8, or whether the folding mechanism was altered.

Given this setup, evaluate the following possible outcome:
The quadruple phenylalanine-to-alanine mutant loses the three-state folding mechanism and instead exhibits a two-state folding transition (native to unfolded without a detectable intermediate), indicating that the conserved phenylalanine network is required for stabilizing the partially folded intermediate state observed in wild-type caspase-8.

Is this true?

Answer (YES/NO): NO